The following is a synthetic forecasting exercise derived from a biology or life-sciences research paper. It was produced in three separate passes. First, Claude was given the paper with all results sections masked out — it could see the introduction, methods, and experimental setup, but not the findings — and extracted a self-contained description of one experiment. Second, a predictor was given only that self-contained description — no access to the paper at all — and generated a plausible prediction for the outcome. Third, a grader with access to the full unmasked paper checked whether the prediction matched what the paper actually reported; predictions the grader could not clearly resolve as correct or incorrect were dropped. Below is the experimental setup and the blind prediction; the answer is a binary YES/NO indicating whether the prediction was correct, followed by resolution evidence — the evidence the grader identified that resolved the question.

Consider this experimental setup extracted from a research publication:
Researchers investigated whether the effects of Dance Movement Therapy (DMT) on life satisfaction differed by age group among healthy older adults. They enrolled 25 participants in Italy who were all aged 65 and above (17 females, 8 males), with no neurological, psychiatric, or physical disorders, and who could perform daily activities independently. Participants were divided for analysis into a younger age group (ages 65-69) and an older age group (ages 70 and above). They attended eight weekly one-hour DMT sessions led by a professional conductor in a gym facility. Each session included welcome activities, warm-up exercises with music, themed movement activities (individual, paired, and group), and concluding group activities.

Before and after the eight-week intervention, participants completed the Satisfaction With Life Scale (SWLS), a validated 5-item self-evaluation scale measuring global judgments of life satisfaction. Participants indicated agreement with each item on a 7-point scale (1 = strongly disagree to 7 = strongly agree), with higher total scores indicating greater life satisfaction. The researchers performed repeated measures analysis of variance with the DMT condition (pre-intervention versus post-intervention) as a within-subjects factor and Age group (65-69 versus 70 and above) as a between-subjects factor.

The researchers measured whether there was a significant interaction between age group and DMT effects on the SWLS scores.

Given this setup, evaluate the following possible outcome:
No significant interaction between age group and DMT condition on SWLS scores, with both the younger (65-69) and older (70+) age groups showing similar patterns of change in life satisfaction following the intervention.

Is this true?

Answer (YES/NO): YES